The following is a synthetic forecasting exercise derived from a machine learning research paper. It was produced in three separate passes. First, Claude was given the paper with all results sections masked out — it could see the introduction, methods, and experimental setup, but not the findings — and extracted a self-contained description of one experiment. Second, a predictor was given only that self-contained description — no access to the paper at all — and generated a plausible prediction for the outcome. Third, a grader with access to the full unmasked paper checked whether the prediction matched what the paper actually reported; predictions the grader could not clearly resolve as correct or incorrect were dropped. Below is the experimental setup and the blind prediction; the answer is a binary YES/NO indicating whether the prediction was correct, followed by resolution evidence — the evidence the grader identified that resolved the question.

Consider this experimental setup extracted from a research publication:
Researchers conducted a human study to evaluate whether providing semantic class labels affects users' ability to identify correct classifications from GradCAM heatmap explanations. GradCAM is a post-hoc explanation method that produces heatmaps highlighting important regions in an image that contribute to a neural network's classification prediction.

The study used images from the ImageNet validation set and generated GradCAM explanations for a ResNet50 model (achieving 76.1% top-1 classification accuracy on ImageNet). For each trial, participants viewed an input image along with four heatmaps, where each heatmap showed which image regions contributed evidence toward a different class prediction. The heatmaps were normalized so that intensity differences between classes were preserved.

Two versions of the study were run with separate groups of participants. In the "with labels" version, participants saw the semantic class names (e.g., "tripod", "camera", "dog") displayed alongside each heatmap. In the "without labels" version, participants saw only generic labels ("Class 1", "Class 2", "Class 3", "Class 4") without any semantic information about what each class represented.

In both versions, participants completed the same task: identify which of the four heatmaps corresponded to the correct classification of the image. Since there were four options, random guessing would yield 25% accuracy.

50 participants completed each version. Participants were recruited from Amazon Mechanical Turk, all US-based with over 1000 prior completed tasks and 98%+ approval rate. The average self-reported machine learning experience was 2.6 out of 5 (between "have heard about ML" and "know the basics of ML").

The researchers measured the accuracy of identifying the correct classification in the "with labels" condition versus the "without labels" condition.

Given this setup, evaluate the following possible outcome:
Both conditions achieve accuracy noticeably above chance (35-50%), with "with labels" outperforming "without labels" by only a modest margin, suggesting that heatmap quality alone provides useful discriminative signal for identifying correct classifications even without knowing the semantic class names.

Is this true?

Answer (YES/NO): NO